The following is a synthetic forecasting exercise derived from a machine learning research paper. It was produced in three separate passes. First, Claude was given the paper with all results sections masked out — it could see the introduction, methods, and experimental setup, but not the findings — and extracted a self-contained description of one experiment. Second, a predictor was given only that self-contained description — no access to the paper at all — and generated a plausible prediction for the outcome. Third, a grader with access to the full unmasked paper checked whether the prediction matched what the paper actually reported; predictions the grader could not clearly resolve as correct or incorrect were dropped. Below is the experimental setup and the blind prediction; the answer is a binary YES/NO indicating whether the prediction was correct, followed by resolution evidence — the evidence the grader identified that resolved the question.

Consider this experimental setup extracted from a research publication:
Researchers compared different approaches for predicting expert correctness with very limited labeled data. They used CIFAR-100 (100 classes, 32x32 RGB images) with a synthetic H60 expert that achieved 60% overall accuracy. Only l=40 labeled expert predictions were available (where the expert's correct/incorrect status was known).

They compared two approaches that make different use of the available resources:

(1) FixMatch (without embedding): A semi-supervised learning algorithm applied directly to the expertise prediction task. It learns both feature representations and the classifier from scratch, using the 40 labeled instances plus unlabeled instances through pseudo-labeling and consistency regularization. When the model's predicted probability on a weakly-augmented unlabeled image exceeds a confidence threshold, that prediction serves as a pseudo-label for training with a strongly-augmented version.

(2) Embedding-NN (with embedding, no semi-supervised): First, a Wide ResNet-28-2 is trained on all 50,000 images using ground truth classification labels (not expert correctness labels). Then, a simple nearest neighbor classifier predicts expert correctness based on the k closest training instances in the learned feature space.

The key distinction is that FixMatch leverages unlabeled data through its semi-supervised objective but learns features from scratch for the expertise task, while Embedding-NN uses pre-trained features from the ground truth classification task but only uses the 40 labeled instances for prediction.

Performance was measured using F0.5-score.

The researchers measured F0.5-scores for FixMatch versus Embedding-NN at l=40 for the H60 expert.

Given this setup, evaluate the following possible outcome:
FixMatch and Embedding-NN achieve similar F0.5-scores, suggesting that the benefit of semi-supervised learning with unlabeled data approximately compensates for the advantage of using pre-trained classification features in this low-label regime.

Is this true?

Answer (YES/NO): NO